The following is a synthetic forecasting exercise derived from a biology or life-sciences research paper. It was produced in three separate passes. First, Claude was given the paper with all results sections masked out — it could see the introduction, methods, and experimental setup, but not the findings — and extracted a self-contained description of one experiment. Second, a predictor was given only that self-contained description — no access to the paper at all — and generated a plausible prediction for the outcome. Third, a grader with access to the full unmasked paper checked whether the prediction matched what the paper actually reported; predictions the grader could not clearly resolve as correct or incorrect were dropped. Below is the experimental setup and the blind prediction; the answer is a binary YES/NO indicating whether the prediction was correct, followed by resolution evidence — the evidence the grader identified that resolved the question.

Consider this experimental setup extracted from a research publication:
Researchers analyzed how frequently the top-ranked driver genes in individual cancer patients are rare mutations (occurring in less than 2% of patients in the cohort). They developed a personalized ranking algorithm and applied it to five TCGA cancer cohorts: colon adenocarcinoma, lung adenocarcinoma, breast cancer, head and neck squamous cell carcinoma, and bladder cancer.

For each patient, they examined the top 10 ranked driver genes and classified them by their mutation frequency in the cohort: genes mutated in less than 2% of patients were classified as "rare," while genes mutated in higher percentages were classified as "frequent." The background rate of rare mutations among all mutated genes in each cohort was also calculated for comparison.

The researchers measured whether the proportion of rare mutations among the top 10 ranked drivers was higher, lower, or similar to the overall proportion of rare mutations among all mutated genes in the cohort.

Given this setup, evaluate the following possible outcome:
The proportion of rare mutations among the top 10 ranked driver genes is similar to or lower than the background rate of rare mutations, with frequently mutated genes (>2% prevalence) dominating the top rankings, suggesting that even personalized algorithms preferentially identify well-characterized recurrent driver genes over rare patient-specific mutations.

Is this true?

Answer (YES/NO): YES